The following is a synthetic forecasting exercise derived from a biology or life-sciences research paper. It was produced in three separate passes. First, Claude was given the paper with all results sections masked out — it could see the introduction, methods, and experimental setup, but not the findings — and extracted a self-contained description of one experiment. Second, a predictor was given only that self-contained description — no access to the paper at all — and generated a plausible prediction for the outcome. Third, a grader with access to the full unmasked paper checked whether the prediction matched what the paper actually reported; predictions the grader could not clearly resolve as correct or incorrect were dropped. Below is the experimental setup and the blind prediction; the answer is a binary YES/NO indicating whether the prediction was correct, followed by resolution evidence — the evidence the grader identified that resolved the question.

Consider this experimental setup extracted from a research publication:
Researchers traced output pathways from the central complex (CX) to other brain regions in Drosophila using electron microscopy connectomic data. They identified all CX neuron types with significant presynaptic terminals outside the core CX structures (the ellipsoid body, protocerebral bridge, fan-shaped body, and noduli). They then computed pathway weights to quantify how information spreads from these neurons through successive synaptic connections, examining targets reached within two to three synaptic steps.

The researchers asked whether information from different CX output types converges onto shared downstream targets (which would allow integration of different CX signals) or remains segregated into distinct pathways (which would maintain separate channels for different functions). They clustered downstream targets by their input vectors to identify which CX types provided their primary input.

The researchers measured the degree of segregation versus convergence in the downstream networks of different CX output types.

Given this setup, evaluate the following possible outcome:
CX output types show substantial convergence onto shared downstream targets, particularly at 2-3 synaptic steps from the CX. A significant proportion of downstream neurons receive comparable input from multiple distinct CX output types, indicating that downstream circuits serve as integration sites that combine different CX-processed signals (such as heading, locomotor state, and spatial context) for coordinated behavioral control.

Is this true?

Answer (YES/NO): NO